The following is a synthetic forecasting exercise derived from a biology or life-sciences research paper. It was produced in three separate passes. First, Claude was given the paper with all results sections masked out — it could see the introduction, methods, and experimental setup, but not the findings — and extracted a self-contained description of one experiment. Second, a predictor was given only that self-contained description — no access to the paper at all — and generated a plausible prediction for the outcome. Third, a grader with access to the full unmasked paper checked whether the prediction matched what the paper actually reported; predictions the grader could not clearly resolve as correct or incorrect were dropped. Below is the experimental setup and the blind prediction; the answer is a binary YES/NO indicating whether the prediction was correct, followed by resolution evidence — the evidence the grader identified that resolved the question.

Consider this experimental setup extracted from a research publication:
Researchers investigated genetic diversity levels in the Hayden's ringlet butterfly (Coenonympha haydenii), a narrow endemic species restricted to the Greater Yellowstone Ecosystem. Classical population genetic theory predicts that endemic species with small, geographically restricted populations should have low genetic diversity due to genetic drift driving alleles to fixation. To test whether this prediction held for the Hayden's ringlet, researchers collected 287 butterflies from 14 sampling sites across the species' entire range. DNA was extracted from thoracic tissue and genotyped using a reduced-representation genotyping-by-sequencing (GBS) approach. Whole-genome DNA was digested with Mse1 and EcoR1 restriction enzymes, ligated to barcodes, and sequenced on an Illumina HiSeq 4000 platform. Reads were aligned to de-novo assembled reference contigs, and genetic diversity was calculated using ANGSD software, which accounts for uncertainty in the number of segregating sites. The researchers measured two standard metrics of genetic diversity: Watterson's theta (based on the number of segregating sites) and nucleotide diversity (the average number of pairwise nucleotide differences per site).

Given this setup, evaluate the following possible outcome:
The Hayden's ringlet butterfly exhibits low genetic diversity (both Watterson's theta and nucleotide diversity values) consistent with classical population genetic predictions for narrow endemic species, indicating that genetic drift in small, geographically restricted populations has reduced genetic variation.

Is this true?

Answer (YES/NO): NO